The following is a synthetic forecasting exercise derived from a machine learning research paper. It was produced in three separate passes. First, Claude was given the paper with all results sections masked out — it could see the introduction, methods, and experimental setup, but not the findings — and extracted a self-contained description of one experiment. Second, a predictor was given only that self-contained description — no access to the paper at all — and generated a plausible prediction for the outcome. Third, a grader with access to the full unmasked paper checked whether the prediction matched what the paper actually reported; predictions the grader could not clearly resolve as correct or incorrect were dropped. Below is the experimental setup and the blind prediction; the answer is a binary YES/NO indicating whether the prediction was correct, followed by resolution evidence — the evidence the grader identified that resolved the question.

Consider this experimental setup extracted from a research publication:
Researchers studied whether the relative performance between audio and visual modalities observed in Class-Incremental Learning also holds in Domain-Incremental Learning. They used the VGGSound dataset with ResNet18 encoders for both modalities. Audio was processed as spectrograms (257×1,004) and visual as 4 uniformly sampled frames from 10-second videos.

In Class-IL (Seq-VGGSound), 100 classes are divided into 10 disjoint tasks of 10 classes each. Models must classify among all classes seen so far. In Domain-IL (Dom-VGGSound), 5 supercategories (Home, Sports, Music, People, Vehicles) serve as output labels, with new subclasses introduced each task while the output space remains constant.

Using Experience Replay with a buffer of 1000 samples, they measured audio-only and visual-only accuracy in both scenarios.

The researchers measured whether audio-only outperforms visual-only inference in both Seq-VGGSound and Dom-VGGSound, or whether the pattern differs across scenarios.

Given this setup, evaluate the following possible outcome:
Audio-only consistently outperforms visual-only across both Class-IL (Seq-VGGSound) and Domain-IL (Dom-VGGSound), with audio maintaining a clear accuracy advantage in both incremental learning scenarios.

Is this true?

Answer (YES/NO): YES